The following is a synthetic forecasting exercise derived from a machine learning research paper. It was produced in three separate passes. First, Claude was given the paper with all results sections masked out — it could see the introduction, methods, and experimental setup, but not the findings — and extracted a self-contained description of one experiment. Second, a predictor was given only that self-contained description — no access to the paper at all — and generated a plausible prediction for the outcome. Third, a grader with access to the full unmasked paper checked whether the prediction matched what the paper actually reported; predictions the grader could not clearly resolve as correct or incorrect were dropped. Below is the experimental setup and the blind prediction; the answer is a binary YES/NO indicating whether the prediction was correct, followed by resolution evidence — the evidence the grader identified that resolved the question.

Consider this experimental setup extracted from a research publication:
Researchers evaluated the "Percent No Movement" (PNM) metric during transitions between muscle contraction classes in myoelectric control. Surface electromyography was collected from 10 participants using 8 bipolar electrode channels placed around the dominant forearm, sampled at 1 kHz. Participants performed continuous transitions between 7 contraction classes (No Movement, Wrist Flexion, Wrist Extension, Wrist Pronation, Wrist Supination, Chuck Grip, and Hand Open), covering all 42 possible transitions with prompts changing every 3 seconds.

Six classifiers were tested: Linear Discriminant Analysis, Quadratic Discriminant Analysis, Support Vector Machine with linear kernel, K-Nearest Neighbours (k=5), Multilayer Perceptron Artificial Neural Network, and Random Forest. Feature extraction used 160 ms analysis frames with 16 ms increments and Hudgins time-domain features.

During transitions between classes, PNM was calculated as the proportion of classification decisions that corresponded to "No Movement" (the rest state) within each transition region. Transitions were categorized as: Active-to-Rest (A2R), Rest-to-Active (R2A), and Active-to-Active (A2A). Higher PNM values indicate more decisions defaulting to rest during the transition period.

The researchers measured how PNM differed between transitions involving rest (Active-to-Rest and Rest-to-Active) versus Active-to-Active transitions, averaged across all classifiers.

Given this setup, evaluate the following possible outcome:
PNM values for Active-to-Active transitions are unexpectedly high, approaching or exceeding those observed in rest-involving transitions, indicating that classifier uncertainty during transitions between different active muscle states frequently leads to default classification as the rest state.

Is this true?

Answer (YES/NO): NO